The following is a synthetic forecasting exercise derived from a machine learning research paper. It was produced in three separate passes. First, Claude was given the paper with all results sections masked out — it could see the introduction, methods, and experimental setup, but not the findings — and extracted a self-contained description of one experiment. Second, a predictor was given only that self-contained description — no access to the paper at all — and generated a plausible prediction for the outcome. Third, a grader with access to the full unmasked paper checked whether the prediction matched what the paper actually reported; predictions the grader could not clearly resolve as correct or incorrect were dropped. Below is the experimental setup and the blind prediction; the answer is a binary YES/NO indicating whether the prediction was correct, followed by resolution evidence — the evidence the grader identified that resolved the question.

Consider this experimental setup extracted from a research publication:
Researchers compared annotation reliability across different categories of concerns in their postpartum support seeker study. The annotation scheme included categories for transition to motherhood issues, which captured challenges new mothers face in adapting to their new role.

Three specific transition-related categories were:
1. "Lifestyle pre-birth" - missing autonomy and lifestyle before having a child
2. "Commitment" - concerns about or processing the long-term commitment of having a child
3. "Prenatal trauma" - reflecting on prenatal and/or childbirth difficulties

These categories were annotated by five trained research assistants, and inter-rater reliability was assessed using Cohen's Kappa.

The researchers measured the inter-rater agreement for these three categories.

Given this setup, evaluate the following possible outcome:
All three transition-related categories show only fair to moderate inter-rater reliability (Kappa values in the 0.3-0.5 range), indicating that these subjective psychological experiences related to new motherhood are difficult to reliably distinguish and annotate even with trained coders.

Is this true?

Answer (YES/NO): NO